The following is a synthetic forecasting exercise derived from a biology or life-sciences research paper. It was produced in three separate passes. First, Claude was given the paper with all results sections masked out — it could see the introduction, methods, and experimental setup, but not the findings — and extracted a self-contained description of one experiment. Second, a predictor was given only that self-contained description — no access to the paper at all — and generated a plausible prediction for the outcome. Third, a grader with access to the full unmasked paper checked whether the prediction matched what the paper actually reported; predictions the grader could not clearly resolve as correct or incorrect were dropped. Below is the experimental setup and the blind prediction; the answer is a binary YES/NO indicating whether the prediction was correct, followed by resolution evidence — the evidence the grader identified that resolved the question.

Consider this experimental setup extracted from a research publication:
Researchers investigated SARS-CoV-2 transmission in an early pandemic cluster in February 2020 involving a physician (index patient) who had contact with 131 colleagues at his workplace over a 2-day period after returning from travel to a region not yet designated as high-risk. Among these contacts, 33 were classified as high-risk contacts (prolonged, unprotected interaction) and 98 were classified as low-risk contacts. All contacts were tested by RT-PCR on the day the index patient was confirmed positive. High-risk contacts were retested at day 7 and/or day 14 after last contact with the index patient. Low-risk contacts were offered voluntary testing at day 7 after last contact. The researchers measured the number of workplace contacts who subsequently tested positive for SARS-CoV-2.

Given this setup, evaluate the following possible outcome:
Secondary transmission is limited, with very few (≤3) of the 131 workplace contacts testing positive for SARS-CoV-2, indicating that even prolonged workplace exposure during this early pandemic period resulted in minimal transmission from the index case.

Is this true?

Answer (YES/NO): YES